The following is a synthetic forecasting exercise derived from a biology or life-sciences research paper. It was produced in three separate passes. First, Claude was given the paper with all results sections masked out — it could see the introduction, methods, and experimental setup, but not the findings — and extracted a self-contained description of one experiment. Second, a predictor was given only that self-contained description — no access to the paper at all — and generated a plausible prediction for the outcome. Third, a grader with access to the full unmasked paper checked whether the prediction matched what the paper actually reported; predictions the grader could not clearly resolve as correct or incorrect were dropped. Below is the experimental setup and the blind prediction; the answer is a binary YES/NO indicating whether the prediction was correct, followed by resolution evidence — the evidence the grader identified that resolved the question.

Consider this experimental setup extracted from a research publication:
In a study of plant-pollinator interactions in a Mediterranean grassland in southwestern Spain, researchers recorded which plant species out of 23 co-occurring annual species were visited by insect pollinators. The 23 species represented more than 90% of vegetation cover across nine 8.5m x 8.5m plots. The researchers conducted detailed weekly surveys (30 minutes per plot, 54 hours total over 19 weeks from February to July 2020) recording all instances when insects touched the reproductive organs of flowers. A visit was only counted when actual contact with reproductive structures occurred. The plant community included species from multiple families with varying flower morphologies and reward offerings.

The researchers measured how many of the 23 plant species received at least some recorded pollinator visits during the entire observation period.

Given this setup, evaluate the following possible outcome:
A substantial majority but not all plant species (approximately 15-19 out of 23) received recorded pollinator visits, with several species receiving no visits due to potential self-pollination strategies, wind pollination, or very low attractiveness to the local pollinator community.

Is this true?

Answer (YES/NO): NO